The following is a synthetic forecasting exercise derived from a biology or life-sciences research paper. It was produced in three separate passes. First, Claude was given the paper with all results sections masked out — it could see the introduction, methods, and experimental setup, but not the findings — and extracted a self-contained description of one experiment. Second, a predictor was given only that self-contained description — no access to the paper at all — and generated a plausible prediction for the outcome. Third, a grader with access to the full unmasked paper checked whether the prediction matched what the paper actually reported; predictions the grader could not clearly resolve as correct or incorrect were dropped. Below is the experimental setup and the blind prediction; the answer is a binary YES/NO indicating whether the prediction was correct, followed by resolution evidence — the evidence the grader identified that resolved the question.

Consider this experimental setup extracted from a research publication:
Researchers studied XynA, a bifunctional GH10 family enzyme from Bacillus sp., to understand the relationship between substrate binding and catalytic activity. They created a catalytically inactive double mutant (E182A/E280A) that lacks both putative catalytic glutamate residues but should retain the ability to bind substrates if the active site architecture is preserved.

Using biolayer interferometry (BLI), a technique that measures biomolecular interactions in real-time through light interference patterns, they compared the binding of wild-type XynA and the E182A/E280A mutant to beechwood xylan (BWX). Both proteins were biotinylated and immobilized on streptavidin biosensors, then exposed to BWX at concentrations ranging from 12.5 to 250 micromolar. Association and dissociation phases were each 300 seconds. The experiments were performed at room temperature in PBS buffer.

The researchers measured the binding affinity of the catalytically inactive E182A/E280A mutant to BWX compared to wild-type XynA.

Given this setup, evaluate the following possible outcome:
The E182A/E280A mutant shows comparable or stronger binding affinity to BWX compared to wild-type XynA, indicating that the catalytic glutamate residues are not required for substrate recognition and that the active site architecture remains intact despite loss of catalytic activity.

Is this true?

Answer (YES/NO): NO